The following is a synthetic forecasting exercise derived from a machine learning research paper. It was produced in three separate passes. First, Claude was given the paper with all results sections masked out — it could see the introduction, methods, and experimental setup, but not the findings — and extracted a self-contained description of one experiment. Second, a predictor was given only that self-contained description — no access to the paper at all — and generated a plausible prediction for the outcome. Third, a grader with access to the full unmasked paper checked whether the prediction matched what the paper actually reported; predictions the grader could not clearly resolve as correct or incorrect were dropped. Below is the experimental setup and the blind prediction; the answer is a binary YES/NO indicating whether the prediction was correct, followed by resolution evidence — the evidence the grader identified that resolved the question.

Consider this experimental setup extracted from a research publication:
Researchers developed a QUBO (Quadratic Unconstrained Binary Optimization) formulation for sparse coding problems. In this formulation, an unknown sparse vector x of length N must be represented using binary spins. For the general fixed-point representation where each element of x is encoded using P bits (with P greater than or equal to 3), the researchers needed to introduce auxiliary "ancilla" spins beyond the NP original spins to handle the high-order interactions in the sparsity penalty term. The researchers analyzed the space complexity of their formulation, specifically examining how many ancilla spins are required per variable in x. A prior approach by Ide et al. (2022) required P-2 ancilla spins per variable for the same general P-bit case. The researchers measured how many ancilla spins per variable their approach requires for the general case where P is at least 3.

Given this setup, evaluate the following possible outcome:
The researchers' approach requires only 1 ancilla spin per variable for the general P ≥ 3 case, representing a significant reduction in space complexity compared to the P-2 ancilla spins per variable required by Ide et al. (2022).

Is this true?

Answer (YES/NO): YES